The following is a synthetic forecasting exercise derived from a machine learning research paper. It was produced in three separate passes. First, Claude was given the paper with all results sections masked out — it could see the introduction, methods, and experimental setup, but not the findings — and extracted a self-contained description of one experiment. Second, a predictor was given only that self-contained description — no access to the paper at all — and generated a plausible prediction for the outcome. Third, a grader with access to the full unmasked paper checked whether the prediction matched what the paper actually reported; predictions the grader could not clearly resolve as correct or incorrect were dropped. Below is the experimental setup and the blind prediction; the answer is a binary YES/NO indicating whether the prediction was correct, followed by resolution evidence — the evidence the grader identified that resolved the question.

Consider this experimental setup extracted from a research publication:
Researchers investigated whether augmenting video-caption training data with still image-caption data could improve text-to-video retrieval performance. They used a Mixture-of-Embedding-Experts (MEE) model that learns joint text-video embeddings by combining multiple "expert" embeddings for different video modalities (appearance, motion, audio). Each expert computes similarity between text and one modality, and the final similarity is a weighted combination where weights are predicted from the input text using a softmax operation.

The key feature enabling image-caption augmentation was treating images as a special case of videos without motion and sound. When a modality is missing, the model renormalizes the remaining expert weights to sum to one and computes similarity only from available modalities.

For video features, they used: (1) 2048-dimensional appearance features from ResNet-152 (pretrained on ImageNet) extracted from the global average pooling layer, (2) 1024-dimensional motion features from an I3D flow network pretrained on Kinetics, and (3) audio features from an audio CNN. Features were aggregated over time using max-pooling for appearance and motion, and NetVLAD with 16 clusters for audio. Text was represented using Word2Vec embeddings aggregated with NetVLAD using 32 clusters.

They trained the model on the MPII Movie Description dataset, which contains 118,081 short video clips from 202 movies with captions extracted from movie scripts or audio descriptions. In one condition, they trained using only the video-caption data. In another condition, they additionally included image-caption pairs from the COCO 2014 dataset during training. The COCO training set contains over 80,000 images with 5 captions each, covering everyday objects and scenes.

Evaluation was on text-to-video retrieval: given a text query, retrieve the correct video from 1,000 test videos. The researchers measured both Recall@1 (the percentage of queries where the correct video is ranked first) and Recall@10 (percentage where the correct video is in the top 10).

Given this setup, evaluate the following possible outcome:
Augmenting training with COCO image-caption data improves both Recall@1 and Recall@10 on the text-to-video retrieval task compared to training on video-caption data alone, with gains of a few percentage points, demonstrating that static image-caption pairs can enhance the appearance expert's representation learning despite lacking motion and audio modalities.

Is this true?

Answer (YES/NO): NO